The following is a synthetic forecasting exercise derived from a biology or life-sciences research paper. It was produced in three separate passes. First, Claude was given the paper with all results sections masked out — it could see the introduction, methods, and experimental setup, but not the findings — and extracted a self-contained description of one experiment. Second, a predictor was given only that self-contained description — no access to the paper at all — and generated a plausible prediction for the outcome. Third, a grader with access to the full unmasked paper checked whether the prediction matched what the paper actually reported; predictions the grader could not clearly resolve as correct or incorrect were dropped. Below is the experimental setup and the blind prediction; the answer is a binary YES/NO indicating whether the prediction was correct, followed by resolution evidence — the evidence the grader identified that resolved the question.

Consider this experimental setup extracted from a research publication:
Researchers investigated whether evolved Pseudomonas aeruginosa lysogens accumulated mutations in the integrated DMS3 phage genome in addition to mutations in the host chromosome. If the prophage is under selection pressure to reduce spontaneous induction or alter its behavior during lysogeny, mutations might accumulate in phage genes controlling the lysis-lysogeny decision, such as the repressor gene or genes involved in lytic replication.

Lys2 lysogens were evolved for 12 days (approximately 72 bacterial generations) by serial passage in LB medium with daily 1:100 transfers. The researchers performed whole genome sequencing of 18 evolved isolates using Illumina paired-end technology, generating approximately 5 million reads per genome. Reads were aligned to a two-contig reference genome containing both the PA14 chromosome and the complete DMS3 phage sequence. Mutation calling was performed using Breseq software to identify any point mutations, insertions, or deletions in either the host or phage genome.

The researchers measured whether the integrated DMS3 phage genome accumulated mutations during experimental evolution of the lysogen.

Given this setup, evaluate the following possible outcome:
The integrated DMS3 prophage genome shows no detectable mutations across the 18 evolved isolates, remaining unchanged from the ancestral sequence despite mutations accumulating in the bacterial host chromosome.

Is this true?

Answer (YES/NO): YES